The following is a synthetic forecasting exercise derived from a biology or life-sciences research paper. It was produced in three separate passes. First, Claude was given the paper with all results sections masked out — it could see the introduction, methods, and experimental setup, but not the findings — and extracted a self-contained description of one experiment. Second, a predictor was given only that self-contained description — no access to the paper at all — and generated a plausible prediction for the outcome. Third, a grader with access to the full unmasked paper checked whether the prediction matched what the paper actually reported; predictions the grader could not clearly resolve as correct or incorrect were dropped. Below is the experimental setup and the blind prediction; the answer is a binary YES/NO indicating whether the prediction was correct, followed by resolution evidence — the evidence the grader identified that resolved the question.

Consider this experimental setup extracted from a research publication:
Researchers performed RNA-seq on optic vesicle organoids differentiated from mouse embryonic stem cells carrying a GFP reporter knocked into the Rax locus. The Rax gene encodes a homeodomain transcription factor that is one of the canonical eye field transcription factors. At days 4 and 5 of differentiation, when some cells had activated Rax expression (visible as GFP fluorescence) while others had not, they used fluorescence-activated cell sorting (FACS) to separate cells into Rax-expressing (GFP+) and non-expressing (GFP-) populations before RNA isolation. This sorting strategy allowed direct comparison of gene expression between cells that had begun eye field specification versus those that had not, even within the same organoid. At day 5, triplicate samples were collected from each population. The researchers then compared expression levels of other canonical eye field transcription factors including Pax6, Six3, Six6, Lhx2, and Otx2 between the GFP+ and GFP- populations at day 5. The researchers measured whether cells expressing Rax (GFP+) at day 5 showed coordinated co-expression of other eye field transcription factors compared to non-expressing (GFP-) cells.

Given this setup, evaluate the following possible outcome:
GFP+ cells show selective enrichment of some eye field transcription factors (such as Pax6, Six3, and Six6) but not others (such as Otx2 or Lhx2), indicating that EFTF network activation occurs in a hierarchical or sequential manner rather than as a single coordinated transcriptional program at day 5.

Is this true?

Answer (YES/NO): NO